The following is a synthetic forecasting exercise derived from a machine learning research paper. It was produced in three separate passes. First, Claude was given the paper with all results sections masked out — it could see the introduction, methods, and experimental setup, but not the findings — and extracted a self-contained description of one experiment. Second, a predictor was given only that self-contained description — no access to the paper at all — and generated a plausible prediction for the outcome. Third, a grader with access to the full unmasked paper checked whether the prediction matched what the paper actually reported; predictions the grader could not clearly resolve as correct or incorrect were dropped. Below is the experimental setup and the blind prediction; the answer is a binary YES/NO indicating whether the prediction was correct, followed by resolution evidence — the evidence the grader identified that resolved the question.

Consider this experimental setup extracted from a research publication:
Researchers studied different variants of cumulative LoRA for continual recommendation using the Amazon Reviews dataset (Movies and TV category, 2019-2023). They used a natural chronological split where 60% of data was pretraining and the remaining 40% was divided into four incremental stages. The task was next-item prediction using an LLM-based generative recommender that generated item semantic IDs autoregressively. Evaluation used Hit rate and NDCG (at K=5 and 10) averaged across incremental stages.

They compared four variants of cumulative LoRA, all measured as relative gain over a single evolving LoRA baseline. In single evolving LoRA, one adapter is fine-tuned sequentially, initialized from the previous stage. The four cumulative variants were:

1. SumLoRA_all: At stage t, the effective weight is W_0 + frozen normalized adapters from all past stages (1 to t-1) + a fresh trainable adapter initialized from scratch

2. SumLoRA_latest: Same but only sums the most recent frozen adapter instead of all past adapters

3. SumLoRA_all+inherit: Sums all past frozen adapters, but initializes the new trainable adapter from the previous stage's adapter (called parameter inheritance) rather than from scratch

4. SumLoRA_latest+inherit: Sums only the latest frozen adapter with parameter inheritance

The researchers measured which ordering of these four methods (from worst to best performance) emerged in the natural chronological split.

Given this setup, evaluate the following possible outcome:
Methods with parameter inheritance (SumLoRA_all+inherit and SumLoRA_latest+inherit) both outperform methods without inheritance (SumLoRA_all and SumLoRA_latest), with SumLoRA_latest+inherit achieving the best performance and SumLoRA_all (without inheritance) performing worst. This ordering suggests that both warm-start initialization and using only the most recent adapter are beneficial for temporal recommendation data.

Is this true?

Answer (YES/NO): YES